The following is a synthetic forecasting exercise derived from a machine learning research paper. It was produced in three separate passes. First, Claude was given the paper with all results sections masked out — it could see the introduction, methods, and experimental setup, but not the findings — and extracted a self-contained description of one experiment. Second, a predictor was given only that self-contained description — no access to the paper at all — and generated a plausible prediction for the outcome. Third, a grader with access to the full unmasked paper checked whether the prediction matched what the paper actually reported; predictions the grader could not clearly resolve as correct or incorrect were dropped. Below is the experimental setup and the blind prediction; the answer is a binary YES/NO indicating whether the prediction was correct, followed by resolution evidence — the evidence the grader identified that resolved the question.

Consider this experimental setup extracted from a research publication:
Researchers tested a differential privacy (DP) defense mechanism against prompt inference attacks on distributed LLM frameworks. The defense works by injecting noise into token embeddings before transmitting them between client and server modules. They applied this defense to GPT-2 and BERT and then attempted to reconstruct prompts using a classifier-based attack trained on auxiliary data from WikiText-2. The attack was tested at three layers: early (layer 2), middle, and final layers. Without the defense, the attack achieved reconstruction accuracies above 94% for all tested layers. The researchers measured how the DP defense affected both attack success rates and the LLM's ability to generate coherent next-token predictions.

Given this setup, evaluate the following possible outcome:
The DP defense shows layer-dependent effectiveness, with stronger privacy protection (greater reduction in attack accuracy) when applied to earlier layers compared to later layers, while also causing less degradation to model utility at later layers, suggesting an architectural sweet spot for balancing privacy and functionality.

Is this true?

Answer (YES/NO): NO